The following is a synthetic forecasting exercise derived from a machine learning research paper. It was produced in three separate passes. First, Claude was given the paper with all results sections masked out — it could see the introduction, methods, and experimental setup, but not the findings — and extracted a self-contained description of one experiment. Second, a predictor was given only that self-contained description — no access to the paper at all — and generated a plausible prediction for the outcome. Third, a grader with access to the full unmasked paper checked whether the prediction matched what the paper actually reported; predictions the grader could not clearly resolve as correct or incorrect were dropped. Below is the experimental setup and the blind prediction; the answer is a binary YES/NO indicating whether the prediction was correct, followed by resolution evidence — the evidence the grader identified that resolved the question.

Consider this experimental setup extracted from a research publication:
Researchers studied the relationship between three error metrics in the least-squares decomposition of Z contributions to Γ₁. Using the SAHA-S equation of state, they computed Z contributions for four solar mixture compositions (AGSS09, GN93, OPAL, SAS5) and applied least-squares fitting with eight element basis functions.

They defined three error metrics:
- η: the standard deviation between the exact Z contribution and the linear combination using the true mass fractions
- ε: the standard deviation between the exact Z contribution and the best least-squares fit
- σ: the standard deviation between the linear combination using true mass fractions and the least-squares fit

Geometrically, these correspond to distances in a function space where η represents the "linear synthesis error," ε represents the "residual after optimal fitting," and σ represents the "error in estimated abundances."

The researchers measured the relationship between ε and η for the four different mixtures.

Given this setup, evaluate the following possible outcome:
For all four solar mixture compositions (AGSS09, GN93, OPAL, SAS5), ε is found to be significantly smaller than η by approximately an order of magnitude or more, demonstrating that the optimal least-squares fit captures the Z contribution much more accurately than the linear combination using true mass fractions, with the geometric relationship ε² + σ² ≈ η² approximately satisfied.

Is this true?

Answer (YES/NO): YES